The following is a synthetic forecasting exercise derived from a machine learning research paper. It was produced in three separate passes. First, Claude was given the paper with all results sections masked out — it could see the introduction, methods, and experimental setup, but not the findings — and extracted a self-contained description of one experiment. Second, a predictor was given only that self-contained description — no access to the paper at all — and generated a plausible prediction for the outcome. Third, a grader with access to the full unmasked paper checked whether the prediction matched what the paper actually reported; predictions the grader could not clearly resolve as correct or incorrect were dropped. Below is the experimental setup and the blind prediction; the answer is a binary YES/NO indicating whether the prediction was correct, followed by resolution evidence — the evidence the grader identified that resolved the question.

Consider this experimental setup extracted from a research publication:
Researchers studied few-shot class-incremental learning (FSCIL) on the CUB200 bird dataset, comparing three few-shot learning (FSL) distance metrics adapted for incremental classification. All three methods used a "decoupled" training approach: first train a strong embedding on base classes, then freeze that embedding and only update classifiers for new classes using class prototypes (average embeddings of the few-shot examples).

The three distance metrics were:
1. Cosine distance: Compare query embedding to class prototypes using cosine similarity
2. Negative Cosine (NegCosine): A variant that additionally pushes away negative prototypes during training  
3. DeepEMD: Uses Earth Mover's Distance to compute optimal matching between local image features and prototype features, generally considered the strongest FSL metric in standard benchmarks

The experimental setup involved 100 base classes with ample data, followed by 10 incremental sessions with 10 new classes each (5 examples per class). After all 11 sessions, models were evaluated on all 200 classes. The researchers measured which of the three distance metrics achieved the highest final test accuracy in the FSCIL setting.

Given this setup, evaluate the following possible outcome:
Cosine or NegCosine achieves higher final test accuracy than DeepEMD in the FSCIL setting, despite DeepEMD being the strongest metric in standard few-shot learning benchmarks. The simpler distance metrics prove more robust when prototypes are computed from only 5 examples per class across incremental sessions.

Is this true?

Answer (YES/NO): YES